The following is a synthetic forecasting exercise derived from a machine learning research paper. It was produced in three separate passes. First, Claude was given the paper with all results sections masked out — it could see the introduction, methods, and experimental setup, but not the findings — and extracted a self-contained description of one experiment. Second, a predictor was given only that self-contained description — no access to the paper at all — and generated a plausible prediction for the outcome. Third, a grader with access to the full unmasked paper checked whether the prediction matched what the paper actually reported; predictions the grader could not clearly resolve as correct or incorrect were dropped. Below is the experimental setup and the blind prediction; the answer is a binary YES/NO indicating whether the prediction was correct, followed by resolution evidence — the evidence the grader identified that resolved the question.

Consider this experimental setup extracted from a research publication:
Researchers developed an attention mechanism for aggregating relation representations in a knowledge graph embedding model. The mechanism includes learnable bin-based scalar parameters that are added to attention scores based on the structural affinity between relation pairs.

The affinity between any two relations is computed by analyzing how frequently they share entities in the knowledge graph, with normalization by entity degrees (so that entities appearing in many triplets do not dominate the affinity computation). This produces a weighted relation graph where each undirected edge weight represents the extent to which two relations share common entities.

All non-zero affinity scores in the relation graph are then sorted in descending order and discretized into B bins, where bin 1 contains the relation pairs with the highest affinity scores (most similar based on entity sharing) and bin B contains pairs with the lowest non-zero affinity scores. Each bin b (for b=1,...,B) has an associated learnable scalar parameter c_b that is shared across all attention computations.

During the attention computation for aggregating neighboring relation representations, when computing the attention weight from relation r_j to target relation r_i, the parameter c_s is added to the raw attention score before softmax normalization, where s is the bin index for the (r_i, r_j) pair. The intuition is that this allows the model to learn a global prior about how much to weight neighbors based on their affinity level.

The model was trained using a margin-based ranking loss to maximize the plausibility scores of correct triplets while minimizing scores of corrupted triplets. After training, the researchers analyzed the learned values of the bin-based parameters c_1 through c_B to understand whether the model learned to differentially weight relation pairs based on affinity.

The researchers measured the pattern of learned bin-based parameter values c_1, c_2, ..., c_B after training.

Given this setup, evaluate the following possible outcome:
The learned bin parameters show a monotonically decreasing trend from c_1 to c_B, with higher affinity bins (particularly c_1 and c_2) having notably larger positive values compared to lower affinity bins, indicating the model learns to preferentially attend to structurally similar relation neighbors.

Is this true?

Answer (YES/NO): NO